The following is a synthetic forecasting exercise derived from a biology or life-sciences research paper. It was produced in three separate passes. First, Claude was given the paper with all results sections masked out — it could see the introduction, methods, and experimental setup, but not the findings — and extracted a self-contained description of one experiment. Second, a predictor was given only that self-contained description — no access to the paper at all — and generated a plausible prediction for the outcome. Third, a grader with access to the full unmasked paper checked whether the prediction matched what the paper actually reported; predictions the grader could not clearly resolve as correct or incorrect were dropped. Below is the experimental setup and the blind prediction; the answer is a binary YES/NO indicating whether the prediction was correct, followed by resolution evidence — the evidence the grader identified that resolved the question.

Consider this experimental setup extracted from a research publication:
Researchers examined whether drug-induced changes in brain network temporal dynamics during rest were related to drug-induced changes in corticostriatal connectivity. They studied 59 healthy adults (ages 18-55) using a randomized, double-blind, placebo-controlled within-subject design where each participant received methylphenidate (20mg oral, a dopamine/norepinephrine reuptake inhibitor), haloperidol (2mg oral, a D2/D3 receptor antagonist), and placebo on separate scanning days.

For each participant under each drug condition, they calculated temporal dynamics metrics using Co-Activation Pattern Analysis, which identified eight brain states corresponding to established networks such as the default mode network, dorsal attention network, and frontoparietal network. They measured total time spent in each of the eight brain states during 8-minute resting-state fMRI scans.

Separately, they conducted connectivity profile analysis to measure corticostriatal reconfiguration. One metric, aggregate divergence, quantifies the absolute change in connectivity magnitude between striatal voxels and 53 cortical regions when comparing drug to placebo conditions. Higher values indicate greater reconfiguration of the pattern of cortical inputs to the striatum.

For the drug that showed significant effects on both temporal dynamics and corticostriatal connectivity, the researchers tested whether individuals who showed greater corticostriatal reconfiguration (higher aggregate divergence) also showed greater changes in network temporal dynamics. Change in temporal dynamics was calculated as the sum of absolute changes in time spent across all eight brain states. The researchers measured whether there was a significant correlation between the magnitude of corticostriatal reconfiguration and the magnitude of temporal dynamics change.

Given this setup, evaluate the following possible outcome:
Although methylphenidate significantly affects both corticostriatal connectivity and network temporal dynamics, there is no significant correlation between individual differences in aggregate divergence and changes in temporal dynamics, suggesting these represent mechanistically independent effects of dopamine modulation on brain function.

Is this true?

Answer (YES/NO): NO